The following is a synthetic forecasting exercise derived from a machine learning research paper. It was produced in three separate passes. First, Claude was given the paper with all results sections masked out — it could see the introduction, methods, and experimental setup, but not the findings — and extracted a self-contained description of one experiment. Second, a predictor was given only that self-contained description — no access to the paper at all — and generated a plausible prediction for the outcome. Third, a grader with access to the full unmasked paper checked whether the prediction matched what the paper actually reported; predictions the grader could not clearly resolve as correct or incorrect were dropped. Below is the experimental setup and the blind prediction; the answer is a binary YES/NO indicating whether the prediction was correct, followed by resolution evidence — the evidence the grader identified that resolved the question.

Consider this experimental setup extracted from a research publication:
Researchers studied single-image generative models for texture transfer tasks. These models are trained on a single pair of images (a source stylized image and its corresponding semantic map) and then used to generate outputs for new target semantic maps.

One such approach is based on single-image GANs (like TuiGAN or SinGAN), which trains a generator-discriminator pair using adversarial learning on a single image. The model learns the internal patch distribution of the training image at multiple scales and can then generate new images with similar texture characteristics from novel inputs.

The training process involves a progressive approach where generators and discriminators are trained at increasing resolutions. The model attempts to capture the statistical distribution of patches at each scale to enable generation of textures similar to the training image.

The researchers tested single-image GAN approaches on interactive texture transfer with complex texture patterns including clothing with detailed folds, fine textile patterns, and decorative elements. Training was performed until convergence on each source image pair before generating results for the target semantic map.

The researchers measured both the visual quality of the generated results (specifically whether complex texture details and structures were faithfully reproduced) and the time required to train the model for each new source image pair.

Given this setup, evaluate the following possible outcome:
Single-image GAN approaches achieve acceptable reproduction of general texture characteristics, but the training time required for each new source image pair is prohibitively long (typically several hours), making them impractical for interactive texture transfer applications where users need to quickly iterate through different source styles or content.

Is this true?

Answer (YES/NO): NO